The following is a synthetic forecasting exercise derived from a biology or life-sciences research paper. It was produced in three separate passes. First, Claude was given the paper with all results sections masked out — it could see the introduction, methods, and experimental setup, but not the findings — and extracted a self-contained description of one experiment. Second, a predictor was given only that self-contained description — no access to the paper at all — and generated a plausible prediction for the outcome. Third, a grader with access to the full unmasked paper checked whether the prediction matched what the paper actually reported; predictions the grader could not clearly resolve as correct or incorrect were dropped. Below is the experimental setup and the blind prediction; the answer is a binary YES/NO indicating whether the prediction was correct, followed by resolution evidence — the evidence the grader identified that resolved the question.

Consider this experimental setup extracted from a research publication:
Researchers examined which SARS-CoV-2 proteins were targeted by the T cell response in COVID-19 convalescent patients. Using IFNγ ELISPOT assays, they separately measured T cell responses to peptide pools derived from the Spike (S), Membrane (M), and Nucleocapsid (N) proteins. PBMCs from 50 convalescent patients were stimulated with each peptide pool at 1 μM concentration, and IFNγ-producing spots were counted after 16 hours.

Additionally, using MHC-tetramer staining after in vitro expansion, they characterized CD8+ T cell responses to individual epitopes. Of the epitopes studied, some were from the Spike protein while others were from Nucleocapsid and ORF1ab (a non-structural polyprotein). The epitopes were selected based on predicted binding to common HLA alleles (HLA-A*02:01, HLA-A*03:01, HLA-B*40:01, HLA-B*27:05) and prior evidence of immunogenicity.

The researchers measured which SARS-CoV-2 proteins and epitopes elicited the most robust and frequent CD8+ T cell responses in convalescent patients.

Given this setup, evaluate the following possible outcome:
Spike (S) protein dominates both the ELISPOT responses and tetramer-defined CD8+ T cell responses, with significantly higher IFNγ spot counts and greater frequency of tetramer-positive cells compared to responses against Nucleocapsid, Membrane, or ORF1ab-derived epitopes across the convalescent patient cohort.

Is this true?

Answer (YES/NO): NO